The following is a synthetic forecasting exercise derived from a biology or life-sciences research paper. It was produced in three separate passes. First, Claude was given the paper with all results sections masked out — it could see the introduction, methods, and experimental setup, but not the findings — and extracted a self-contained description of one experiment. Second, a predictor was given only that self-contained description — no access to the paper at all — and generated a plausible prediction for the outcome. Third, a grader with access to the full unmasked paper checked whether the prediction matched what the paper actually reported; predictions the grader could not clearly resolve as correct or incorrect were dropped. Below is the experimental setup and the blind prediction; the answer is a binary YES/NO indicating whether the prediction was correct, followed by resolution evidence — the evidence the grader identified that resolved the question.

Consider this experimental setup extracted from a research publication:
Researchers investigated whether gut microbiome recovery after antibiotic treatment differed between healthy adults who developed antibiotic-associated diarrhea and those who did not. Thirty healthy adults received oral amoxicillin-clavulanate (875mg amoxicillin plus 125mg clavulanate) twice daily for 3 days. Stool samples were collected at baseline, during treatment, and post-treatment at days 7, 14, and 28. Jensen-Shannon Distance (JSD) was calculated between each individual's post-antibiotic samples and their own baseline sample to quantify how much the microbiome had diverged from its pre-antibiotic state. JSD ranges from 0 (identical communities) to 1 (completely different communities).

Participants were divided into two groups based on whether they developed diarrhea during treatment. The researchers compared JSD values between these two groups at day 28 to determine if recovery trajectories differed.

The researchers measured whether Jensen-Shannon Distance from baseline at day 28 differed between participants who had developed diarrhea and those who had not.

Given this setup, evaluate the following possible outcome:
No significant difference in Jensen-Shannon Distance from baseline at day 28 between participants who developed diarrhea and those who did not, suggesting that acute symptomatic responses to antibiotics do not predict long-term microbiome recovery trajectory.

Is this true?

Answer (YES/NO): YES